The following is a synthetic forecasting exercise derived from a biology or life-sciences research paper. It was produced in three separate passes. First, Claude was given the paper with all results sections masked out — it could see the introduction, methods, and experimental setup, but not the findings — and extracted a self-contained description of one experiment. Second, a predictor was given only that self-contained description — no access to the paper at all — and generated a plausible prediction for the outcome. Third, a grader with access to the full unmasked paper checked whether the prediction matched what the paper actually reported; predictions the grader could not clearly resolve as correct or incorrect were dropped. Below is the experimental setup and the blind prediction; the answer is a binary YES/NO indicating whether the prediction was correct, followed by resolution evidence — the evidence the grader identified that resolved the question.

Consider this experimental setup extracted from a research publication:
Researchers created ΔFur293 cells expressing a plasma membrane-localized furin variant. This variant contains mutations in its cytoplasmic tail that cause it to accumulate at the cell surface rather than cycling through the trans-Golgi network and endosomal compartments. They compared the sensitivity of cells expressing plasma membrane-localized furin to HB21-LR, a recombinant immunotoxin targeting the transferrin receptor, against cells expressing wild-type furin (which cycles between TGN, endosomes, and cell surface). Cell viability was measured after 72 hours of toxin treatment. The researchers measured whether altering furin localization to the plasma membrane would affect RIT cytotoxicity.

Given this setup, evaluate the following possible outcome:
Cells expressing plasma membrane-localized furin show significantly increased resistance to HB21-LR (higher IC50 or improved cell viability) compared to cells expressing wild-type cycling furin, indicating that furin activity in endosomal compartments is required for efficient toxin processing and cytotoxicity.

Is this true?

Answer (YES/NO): YES